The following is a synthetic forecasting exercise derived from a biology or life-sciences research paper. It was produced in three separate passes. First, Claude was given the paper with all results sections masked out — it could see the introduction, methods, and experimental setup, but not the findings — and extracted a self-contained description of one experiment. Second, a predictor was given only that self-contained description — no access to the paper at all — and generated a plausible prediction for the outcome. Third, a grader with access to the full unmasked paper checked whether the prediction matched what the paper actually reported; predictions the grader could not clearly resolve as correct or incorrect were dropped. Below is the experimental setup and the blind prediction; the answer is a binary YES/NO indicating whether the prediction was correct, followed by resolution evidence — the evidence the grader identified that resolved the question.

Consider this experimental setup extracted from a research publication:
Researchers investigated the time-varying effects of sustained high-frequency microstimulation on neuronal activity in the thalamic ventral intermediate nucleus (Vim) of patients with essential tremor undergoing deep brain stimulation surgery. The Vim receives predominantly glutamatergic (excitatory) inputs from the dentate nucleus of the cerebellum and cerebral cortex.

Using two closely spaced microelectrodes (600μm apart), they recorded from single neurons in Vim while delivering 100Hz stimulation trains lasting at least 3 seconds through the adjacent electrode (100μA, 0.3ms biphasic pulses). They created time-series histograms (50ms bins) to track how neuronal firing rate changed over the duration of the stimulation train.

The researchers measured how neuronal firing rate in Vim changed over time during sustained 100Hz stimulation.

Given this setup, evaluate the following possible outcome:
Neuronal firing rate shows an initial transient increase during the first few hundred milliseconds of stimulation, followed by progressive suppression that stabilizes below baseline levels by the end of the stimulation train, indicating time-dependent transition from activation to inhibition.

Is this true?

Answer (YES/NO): NO